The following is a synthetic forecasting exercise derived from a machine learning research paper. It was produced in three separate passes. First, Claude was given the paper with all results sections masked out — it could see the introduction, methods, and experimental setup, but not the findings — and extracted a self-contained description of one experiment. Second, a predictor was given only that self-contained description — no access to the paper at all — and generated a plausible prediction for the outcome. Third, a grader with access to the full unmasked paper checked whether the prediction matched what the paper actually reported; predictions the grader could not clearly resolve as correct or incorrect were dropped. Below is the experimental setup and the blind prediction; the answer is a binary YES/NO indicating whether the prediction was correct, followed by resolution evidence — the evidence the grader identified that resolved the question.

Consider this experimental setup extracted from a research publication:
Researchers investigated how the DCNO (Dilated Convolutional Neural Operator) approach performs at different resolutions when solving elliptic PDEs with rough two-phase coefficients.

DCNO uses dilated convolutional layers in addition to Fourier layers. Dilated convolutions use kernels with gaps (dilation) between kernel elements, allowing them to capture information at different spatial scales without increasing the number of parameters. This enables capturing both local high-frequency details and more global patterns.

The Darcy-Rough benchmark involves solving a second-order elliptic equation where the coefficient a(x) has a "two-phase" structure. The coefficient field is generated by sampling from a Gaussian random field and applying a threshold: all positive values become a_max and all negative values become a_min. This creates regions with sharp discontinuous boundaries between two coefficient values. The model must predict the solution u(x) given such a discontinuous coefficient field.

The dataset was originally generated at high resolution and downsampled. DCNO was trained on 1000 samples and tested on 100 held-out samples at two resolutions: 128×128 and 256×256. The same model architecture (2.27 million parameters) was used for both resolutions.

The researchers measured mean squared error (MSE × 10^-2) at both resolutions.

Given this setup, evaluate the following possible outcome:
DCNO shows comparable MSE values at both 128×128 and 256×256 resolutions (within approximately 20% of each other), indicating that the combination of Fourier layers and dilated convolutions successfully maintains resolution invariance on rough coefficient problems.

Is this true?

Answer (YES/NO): NO